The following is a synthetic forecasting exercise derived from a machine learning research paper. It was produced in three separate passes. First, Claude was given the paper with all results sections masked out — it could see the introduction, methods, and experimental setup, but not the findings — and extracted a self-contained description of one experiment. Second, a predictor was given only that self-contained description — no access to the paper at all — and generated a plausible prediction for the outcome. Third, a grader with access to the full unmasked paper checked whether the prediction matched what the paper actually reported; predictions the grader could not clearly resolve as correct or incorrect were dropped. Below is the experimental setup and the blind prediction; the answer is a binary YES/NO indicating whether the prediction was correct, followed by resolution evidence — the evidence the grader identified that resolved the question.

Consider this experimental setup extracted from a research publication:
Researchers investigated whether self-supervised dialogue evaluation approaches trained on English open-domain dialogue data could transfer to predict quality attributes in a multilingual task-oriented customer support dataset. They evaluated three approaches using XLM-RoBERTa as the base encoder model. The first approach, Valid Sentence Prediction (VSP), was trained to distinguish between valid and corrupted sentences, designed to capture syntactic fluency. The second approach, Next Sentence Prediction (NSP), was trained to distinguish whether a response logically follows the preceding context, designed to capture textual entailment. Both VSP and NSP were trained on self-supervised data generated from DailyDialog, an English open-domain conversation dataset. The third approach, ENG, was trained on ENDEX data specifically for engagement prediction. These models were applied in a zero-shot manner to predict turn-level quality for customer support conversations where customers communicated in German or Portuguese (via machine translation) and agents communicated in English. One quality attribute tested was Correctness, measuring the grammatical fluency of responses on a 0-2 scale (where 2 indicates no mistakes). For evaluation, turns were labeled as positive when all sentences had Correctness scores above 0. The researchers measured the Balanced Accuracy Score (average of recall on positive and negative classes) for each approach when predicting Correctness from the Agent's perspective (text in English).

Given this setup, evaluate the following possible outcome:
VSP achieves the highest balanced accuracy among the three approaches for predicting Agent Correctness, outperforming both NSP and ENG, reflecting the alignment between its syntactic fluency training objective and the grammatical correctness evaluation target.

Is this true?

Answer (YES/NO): YES